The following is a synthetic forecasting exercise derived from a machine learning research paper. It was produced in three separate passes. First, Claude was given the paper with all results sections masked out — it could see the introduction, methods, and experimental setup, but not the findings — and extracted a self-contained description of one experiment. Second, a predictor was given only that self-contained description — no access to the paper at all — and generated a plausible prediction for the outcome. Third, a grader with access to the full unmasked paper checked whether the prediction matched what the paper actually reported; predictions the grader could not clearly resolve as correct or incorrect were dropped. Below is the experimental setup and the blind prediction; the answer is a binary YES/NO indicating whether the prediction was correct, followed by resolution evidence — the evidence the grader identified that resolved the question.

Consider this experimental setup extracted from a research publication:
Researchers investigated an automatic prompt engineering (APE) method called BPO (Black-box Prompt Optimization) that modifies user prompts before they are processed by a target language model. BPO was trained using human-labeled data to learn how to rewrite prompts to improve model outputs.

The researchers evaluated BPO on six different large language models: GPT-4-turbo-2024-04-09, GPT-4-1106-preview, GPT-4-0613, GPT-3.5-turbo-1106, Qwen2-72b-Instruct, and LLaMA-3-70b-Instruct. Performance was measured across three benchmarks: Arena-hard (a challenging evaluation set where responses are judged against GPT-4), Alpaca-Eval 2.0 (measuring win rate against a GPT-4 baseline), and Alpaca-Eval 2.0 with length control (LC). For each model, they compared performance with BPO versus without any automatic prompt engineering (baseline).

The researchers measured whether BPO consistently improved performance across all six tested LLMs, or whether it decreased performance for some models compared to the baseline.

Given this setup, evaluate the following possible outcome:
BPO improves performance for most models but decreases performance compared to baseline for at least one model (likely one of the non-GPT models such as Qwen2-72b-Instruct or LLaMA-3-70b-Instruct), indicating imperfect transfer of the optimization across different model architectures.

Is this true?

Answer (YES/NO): YES